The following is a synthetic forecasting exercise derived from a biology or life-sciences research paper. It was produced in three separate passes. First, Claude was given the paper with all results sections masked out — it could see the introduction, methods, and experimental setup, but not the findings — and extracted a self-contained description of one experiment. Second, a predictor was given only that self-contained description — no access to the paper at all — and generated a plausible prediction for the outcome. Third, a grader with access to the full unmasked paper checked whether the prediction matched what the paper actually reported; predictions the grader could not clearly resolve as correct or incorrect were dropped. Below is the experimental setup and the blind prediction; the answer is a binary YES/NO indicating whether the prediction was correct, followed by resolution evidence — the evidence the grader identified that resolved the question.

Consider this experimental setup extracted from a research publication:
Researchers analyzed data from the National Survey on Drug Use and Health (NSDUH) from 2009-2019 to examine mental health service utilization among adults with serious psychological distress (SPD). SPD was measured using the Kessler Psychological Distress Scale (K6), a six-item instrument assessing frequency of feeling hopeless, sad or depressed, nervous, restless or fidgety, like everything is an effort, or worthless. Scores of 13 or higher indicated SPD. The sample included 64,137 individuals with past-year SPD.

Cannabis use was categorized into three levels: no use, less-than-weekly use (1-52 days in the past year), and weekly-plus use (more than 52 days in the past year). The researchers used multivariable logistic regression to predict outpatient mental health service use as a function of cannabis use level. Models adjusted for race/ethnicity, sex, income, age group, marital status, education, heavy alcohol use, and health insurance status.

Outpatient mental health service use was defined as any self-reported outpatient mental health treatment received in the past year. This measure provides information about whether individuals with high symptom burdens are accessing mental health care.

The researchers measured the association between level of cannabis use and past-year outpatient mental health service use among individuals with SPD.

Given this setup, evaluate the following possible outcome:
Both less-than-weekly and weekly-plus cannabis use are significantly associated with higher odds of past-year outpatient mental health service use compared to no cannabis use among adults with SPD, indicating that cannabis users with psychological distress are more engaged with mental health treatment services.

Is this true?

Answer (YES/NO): YES